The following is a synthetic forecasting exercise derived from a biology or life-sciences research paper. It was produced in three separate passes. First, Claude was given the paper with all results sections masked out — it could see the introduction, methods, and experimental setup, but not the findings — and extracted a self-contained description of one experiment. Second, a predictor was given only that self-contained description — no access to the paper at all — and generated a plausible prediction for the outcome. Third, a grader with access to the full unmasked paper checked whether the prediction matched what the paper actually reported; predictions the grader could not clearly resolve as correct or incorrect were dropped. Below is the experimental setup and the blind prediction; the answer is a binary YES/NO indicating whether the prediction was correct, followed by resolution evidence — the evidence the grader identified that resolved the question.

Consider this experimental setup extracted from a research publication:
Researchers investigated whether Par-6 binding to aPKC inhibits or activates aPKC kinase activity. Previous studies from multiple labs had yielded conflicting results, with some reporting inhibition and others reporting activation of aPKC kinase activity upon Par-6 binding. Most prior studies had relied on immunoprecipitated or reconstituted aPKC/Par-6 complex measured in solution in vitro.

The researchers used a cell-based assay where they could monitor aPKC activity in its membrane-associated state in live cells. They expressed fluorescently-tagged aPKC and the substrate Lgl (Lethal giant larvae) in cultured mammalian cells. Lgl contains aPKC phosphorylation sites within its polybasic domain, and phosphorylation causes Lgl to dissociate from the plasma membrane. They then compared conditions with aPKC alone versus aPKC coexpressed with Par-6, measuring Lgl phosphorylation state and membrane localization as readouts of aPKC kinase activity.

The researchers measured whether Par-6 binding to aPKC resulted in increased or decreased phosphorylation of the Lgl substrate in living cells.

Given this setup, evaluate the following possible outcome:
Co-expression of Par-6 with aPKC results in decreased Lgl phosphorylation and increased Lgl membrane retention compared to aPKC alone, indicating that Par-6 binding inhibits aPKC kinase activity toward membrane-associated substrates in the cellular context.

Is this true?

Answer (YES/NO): YES